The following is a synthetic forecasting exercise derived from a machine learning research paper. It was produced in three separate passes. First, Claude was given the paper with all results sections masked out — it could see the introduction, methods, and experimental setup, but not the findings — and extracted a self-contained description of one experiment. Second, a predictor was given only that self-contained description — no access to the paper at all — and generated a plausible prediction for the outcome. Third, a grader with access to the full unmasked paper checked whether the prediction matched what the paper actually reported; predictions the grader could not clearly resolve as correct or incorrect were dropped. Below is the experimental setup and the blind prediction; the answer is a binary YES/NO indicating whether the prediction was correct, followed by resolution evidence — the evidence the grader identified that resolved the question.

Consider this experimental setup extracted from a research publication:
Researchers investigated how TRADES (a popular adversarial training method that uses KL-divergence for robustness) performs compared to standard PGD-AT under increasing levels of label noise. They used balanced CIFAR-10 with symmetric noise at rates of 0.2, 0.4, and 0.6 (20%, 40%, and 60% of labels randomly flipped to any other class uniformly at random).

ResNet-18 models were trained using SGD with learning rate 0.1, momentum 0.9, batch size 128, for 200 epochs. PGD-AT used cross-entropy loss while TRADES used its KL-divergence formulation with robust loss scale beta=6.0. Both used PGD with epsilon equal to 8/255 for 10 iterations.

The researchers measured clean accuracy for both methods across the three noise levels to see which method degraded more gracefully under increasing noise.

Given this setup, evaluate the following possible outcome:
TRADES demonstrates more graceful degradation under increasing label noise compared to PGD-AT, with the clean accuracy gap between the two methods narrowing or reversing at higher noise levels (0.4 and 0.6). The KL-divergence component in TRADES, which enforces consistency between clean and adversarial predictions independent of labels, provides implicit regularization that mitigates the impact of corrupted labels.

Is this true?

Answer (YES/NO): YES